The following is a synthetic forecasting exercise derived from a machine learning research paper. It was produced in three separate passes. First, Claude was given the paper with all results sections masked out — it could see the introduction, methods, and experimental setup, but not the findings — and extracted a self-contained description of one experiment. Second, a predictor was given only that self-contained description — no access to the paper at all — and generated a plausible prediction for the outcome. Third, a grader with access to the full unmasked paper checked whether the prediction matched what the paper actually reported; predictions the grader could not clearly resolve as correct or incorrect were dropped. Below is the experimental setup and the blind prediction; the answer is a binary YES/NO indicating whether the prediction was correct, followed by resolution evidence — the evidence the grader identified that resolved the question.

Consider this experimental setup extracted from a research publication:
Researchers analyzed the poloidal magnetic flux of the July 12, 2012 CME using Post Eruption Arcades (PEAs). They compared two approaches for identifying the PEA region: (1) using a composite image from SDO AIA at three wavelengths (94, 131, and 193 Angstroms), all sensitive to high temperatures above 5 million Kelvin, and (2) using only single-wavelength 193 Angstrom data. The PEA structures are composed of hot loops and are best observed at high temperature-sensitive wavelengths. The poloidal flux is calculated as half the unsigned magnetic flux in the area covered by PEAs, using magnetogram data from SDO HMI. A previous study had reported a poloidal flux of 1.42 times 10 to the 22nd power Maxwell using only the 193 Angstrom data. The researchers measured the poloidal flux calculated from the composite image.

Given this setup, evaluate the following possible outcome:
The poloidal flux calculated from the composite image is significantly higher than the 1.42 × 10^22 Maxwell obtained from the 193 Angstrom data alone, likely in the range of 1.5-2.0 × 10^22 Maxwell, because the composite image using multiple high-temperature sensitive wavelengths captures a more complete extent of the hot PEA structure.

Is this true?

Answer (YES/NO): NO